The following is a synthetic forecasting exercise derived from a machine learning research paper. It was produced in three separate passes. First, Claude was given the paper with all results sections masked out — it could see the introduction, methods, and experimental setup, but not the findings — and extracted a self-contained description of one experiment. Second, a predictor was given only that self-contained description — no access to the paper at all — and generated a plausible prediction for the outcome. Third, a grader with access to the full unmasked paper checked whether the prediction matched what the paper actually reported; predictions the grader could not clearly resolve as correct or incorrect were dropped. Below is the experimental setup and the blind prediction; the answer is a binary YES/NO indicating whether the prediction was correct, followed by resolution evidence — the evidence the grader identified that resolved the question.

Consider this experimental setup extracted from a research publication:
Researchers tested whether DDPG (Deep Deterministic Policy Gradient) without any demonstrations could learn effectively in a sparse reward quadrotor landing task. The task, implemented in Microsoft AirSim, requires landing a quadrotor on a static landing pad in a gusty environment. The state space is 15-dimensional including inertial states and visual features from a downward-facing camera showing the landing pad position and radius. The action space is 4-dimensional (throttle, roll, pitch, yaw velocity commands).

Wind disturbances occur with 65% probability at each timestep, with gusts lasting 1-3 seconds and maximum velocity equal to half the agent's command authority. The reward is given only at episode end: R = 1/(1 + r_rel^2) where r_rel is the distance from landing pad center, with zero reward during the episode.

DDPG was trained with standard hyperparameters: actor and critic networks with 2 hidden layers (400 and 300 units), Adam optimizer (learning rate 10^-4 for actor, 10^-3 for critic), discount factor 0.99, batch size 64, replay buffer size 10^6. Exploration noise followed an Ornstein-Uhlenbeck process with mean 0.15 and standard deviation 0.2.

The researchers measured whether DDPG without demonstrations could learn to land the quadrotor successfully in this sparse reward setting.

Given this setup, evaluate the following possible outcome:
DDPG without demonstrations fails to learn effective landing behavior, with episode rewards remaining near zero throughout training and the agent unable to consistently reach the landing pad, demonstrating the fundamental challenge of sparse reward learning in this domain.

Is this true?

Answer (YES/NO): YES